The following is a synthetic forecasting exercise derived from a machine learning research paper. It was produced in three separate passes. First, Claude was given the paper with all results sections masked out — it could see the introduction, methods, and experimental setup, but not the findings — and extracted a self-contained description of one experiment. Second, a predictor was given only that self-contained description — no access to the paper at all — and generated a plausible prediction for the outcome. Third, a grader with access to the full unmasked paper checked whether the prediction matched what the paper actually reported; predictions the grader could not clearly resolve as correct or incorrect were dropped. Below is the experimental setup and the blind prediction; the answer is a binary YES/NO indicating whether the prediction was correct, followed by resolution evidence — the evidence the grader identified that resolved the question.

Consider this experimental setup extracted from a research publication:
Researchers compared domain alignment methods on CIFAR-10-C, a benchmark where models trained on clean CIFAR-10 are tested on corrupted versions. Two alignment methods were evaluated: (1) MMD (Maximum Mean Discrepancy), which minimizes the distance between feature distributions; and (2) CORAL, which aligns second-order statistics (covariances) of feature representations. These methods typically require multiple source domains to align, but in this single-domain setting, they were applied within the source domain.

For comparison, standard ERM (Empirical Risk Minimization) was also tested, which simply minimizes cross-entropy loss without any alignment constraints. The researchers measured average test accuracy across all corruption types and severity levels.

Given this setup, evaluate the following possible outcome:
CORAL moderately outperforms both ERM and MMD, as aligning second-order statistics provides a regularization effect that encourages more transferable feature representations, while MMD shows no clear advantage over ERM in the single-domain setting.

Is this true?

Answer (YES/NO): NO